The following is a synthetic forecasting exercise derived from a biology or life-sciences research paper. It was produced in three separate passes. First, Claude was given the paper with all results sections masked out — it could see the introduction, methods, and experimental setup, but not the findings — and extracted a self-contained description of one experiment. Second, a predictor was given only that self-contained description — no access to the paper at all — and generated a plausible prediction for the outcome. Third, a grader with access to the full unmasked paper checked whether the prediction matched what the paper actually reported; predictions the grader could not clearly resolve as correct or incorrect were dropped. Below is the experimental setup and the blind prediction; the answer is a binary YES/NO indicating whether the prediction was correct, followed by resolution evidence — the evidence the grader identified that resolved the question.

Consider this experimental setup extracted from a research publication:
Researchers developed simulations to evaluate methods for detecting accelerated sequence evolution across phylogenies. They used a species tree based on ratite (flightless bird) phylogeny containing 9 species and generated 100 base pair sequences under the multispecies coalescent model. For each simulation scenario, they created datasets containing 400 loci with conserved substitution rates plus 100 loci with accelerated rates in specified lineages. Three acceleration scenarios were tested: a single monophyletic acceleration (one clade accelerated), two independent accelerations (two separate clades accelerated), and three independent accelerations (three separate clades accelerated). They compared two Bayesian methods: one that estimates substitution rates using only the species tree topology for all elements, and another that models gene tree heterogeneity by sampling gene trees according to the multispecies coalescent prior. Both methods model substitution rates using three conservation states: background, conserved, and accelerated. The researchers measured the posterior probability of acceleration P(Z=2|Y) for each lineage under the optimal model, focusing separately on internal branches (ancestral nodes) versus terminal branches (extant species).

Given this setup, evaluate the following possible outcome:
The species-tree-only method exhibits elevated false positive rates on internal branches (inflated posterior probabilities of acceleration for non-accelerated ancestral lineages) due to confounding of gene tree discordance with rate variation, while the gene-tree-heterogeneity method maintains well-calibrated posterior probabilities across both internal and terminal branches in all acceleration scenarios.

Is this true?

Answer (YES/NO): NO